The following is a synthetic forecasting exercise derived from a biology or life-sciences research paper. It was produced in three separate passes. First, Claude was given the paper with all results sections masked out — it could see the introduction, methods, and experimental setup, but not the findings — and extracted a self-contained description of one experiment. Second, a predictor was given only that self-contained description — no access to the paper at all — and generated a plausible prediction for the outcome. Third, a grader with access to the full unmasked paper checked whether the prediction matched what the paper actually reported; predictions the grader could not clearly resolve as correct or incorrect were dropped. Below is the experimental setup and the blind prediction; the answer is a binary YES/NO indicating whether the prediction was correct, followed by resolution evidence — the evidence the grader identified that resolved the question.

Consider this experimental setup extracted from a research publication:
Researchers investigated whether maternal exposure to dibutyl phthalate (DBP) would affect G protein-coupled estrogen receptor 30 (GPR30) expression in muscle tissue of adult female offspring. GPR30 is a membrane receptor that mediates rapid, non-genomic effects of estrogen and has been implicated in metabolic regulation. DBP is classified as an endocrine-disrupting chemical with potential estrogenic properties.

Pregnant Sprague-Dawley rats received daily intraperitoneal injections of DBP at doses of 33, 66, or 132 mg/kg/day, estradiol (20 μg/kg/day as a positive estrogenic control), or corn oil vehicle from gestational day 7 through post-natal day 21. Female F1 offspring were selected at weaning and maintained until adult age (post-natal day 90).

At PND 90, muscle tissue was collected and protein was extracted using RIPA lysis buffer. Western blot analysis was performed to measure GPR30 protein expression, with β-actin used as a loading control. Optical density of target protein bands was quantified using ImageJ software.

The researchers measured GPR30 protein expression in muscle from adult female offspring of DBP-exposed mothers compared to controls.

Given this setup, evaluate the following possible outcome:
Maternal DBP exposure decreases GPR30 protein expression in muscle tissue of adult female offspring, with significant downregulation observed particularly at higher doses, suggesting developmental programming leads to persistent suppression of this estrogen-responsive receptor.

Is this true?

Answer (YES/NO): NO